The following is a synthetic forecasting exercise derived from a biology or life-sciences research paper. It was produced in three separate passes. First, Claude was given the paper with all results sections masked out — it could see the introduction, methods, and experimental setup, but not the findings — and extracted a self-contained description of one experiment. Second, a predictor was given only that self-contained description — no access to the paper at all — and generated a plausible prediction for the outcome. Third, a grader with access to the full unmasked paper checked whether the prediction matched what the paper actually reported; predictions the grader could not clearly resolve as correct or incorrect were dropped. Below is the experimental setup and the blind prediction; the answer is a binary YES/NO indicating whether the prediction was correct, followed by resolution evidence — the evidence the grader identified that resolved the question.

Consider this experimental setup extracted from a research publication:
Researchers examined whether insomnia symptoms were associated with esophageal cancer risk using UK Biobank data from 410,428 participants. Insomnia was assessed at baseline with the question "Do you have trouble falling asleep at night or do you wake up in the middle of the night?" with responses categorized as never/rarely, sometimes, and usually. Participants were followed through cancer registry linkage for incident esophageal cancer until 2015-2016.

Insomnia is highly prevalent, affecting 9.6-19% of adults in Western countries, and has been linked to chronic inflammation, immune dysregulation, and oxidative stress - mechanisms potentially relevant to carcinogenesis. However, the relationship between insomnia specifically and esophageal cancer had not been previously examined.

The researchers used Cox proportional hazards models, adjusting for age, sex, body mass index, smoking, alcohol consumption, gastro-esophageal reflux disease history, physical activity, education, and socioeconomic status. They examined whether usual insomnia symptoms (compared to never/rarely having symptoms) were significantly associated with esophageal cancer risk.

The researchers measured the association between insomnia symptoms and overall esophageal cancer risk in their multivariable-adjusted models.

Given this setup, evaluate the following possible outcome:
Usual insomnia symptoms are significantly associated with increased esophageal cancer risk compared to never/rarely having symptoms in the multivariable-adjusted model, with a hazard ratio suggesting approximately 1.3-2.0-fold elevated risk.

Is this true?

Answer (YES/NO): NO